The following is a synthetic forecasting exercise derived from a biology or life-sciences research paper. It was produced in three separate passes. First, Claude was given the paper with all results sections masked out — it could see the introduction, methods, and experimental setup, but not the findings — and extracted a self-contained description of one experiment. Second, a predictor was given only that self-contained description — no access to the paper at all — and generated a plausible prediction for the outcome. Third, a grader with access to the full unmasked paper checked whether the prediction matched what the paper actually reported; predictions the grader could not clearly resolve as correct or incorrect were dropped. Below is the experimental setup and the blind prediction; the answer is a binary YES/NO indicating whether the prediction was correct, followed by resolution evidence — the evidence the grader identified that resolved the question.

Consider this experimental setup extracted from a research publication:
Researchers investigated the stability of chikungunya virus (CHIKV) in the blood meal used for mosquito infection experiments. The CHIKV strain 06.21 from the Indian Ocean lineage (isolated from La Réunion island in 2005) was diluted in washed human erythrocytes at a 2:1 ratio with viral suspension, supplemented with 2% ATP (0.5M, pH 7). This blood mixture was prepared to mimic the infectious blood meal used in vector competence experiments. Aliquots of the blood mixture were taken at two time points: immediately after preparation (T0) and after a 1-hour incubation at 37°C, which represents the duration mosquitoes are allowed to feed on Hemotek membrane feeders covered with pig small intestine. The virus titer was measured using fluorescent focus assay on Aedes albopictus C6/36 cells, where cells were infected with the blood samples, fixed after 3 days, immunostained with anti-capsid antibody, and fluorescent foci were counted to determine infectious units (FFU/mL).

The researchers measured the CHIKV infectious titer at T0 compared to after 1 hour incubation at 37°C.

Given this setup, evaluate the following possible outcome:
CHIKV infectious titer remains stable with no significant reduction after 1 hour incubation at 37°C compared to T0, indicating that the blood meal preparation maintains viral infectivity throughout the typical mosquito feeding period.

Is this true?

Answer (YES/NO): YES